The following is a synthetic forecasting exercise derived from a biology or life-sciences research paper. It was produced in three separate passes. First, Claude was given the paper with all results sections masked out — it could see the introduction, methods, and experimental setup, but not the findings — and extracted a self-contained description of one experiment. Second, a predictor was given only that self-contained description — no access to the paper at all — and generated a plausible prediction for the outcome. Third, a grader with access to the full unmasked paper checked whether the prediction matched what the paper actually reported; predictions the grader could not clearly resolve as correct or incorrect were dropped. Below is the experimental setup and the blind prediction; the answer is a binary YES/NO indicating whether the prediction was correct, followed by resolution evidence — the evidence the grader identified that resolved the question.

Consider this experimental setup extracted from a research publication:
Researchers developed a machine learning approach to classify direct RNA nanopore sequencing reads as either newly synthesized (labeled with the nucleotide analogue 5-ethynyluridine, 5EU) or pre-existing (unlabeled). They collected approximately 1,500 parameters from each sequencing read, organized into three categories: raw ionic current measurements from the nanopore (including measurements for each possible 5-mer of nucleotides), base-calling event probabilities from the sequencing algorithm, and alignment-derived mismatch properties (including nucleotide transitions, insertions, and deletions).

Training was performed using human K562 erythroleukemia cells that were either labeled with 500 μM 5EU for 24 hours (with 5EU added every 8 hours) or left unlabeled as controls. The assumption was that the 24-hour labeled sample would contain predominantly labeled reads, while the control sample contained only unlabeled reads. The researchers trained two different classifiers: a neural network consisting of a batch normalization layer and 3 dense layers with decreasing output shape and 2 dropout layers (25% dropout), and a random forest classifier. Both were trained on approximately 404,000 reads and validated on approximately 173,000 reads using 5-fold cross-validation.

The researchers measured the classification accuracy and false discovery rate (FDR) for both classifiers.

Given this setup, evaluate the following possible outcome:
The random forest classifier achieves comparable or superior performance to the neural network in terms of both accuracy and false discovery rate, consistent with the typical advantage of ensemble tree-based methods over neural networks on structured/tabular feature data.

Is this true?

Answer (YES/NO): NO